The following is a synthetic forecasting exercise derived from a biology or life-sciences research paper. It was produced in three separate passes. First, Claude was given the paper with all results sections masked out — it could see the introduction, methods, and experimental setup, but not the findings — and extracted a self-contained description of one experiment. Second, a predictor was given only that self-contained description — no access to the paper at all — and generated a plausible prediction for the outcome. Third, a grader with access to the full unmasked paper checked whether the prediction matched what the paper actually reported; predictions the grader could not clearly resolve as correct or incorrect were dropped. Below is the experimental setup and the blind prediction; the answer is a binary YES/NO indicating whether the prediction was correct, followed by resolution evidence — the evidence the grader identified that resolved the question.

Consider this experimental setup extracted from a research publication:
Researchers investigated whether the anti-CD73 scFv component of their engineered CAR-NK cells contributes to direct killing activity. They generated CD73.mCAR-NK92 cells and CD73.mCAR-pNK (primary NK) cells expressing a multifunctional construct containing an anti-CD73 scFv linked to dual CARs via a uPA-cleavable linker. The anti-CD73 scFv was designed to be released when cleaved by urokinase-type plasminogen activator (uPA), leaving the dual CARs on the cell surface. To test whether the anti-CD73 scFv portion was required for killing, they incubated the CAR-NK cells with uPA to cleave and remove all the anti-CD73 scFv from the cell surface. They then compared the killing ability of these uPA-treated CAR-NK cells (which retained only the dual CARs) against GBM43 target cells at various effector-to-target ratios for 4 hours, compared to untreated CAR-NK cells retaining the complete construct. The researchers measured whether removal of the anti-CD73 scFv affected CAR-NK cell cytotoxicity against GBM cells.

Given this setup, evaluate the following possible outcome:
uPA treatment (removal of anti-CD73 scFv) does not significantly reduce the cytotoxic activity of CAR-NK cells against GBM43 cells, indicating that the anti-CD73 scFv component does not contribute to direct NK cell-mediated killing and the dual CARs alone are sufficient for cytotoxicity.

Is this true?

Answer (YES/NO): NO